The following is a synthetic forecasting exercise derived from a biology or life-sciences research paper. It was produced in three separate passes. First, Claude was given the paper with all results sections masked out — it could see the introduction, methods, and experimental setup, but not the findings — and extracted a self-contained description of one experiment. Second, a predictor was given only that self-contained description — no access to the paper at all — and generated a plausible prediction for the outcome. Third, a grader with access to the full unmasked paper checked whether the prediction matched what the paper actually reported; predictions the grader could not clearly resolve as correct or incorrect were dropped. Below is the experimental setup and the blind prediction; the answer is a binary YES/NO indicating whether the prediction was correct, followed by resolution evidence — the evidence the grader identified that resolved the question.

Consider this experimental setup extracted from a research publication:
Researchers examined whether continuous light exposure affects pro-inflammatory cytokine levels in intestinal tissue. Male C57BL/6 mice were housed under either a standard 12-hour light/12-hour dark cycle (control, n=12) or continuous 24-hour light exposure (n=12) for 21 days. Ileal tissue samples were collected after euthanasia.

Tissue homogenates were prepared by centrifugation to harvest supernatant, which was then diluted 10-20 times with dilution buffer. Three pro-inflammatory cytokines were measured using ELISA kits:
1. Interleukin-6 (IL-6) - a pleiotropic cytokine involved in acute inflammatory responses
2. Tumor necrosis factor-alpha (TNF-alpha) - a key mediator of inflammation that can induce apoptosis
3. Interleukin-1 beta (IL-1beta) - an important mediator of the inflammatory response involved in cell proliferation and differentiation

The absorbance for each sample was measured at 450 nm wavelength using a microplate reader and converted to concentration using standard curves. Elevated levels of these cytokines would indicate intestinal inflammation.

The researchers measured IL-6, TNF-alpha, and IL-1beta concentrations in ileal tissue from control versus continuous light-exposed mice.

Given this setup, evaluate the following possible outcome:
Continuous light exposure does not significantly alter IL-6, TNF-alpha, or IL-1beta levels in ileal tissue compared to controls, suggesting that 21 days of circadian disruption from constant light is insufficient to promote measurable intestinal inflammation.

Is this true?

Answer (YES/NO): NO